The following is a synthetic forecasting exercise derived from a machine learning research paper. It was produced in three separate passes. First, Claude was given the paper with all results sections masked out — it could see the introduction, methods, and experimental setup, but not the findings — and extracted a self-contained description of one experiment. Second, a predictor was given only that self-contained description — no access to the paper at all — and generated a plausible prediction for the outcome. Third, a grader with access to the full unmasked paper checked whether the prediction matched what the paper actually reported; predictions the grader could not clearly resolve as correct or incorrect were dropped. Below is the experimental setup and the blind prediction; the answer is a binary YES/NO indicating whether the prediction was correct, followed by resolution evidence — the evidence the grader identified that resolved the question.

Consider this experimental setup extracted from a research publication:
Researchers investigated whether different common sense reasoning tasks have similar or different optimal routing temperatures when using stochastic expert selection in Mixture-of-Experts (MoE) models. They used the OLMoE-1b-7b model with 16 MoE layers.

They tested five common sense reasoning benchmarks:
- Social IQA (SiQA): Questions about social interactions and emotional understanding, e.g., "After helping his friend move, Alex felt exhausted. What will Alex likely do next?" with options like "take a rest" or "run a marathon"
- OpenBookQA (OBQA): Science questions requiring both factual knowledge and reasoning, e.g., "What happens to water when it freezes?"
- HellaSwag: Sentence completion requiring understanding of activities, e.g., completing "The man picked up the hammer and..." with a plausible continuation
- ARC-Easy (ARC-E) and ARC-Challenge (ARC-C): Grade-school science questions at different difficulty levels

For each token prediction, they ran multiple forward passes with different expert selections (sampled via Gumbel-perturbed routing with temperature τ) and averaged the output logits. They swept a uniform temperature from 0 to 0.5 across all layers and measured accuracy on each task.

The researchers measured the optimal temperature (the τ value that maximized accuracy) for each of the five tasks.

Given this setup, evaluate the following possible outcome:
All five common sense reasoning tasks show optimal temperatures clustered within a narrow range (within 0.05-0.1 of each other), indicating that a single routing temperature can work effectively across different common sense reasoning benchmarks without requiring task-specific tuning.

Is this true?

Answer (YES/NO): NO